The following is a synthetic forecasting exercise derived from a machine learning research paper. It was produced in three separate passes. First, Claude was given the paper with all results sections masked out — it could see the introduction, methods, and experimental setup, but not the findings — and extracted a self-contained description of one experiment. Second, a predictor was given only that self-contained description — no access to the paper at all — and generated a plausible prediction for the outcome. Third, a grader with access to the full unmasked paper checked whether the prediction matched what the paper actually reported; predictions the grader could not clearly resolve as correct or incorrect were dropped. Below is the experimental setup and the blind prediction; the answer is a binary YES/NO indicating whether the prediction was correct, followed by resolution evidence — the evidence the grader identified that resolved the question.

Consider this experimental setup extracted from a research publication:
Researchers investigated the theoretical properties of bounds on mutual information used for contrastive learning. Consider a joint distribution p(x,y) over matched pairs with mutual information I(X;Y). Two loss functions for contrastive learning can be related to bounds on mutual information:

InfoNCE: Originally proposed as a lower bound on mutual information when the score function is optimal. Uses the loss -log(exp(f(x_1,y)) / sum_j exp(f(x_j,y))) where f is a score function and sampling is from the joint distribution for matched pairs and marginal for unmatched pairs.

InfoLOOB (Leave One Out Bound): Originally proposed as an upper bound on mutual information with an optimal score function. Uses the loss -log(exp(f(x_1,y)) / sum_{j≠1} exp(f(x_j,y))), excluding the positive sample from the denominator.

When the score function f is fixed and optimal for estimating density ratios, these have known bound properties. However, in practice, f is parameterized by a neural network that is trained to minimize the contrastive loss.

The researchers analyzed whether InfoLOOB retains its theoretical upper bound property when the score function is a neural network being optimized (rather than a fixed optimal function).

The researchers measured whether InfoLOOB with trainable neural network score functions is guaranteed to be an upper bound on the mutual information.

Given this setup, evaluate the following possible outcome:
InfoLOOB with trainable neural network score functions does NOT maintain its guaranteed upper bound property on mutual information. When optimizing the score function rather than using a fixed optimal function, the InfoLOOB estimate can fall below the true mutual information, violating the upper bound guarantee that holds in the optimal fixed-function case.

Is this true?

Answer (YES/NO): YES